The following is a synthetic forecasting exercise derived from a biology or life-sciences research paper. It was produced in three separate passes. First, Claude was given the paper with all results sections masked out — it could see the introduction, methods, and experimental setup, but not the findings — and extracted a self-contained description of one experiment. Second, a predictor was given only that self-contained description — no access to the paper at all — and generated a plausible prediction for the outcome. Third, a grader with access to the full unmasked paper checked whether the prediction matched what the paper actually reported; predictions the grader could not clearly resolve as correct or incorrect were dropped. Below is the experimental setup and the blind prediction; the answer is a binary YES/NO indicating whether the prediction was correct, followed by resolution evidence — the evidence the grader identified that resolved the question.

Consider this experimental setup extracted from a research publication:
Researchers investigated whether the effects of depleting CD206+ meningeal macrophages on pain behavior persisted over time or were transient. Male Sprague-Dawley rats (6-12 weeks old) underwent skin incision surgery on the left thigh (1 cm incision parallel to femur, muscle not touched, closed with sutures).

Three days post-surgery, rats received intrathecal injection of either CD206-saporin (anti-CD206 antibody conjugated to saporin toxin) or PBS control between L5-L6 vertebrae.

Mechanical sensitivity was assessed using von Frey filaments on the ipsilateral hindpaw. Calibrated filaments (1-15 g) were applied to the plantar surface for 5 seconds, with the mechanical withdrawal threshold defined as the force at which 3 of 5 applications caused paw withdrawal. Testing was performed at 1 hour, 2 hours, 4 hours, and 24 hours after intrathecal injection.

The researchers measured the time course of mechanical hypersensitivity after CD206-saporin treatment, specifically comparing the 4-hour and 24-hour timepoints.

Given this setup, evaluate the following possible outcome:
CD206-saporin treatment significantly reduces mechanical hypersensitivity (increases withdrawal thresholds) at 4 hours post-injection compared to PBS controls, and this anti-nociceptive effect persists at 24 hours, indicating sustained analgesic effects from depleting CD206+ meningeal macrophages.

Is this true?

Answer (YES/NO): NO